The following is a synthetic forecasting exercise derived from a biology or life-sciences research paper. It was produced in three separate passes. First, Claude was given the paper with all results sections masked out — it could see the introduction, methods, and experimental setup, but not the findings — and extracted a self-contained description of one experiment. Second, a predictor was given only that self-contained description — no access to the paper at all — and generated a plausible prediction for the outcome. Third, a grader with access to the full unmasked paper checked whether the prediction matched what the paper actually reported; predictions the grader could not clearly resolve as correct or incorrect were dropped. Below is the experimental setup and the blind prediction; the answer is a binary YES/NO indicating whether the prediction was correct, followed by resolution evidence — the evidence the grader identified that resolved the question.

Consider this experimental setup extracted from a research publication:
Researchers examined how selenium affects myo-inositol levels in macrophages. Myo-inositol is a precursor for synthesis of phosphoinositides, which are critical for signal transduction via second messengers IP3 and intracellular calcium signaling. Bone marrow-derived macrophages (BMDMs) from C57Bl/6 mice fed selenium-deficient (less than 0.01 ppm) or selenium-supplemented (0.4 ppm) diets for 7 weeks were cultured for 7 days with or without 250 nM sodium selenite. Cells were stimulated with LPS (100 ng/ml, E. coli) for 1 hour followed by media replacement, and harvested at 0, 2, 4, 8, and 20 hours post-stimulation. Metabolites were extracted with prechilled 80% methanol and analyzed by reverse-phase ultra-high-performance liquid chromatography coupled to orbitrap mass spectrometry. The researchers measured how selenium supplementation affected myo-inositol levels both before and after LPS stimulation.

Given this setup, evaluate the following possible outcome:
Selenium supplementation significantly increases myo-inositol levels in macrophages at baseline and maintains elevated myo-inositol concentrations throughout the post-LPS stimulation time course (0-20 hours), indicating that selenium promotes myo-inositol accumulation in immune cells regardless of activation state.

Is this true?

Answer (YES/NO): YES